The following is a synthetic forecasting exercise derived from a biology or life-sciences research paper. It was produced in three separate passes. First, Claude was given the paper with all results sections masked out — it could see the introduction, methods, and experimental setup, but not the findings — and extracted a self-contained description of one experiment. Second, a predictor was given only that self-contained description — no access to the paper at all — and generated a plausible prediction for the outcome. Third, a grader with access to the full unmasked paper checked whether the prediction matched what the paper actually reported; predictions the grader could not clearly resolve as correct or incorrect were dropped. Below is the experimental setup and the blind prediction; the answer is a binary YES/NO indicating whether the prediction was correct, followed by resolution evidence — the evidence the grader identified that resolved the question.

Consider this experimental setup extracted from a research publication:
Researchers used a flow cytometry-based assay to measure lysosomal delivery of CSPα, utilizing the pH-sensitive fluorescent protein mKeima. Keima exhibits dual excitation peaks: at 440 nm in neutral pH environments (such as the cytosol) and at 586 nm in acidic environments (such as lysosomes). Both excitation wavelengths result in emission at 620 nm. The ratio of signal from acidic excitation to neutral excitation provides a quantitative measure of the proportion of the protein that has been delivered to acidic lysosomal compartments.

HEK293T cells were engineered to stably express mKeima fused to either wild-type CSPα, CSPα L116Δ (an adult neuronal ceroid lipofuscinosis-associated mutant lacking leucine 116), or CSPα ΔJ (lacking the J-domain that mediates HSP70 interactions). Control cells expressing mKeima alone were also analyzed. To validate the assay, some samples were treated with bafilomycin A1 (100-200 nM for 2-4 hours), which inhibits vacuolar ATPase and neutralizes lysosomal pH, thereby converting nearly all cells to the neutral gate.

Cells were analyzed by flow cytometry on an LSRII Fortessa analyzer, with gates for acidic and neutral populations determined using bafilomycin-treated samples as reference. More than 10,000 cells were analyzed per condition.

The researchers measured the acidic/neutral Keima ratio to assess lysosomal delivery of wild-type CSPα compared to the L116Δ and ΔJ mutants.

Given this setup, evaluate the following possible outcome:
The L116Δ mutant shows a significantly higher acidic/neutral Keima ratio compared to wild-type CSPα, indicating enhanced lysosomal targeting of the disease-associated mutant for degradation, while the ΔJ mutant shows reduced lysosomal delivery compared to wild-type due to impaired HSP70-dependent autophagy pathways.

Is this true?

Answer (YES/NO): NO